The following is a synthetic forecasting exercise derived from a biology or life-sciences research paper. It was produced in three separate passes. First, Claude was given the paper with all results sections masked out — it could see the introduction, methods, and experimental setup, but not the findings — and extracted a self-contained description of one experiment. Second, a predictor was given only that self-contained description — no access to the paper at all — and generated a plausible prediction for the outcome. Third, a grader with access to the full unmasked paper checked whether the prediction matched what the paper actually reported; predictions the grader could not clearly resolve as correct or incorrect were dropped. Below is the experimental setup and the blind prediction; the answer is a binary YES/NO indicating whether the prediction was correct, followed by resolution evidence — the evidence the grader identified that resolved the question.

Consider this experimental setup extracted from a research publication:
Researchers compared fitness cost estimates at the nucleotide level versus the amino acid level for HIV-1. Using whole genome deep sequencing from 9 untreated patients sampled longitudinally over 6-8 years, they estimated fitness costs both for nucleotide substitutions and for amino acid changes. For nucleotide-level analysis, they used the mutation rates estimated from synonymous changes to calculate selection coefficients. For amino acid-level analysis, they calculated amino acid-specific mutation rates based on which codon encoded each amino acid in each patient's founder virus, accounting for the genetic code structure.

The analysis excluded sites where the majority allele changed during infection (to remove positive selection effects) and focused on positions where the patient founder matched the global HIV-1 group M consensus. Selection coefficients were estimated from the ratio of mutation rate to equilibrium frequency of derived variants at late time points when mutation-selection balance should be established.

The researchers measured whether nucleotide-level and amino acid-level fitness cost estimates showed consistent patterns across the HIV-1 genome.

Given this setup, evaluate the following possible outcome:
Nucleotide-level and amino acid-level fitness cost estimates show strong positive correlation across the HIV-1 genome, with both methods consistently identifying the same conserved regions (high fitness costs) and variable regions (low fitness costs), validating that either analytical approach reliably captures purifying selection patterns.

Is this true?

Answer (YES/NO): NO